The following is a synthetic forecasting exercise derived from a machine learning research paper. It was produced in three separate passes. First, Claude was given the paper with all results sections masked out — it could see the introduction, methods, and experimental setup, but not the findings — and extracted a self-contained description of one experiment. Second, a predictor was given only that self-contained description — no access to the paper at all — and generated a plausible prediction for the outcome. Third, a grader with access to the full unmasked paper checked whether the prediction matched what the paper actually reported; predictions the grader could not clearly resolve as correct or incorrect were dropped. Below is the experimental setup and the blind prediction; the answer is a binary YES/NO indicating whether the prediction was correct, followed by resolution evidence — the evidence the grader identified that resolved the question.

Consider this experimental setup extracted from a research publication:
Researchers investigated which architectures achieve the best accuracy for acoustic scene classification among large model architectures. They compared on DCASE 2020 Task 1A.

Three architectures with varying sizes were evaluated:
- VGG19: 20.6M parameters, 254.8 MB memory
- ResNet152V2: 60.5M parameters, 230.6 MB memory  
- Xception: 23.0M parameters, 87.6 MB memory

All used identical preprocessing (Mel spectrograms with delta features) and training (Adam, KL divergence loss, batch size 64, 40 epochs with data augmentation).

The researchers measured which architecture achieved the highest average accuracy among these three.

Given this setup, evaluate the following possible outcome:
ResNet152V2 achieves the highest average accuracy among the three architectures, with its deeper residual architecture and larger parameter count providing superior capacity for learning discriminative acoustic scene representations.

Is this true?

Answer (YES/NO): NO